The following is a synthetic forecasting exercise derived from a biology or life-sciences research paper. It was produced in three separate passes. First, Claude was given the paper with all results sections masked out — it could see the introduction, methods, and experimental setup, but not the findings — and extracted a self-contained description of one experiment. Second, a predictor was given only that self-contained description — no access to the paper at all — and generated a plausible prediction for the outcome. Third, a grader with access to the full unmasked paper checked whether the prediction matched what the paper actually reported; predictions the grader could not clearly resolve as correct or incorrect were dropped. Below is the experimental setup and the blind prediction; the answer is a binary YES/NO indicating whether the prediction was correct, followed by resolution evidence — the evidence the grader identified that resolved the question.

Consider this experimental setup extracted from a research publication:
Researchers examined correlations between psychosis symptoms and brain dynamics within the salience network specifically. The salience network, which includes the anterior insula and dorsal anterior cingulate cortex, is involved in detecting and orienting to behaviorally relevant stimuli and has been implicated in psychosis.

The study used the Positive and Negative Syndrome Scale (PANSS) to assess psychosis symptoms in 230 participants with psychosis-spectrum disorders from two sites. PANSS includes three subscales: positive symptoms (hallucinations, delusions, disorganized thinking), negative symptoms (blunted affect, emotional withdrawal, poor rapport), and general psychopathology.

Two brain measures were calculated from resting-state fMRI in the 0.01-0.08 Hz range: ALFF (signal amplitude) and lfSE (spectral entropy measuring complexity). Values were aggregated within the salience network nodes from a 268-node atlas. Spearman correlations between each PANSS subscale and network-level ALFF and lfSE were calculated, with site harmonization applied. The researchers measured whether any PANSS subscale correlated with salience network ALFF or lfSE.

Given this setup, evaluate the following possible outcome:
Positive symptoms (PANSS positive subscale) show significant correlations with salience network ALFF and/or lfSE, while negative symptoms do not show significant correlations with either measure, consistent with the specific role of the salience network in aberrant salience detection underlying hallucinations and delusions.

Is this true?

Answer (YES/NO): NO